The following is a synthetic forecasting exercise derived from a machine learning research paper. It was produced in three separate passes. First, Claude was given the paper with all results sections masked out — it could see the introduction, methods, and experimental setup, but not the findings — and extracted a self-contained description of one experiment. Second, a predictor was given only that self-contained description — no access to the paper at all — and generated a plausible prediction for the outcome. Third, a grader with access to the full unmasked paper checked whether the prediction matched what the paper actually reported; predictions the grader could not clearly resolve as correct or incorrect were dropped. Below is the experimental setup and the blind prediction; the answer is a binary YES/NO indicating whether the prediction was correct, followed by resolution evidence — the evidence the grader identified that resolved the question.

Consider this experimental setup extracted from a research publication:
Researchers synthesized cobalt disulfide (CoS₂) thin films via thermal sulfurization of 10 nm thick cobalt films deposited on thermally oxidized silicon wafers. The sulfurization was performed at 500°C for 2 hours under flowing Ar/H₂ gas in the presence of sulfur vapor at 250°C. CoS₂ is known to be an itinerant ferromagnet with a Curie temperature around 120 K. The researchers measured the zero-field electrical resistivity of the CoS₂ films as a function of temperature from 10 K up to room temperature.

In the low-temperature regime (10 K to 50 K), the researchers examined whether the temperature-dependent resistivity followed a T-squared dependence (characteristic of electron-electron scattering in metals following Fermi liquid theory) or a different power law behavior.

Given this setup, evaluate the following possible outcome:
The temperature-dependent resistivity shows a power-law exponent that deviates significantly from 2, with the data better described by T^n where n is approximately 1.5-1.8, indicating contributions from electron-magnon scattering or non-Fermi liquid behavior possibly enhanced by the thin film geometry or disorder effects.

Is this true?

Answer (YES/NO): NO